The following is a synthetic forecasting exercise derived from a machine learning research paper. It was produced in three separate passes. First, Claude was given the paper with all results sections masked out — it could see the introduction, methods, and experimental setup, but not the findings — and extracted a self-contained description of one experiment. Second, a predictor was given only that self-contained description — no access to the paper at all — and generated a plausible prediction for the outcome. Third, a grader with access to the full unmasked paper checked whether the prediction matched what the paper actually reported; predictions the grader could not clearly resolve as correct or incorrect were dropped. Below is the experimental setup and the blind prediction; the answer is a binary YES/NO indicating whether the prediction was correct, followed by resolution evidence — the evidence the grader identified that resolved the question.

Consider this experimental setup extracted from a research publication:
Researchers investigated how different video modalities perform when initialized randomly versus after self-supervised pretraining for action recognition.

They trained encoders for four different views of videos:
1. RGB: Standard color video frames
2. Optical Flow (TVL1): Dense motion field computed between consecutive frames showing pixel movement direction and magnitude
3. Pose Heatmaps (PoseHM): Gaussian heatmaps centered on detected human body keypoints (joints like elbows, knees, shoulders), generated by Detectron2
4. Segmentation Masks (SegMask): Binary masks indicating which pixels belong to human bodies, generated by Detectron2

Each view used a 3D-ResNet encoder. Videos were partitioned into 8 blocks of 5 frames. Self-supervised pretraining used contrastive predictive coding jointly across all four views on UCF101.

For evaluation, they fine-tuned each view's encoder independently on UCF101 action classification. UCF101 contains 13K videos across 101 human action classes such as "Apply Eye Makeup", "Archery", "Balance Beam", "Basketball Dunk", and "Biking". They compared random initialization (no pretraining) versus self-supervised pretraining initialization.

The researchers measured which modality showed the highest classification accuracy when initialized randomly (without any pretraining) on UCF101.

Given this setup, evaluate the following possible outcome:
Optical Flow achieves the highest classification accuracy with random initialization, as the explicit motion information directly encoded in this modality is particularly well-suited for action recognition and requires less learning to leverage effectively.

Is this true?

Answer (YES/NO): YES